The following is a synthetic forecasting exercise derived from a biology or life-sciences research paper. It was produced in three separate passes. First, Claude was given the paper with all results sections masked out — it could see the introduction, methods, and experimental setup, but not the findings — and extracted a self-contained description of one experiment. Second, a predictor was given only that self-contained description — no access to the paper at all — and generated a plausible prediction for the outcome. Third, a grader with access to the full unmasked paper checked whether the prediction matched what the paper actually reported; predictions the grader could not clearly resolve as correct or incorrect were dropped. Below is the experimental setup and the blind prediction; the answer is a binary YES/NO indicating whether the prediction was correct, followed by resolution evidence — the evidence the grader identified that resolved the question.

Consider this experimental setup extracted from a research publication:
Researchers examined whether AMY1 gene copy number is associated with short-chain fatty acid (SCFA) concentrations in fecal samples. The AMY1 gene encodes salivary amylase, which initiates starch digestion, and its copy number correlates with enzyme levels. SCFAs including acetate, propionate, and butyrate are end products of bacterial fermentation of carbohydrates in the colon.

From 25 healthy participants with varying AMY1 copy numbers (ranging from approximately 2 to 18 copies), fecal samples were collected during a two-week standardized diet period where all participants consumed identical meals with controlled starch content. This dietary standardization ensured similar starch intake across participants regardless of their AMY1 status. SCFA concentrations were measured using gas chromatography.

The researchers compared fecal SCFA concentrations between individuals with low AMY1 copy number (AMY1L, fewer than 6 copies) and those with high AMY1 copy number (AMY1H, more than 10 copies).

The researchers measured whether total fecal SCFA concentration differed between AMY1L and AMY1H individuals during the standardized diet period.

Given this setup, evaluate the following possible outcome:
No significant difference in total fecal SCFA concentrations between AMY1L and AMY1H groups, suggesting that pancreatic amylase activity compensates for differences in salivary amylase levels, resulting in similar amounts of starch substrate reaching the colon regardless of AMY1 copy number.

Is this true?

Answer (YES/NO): NO